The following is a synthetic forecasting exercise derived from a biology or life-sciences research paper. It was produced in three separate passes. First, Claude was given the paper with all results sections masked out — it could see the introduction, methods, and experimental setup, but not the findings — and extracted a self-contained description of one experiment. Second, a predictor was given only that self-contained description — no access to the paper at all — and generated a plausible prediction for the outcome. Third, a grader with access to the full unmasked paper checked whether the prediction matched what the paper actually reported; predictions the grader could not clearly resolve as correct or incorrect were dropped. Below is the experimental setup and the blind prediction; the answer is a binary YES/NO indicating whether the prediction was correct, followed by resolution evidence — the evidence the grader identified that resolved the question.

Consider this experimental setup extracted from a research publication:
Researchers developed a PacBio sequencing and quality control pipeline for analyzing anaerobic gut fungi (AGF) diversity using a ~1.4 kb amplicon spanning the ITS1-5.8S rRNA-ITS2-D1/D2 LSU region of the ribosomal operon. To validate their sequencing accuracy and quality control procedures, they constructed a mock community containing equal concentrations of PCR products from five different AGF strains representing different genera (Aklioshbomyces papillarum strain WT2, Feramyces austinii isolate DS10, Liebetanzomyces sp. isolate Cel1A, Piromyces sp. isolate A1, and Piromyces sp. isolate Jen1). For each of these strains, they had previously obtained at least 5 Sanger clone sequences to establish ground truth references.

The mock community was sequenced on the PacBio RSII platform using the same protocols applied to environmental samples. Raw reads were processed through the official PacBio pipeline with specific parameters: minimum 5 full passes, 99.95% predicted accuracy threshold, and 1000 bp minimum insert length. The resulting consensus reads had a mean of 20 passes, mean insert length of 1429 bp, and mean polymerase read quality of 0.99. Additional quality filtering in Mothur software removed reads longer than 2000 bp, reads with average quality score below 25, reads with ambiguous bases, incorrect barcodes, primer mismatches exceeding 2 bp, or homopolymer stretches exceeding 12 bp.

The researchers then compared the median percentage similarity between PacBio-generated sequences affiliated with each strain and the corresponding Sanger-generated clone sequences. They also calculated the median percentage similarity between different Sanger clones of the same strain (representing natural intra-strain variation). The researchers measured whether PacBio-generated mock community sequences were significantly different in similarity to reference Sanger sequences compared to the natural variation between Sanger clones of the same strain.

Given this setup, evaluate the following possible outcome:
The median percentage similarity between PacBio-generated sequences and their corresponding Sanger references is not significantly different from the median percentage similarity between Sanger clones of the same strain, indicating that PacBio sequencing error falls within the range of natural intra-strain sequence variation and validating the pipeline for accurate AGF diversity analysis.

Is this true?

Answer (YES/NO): YES